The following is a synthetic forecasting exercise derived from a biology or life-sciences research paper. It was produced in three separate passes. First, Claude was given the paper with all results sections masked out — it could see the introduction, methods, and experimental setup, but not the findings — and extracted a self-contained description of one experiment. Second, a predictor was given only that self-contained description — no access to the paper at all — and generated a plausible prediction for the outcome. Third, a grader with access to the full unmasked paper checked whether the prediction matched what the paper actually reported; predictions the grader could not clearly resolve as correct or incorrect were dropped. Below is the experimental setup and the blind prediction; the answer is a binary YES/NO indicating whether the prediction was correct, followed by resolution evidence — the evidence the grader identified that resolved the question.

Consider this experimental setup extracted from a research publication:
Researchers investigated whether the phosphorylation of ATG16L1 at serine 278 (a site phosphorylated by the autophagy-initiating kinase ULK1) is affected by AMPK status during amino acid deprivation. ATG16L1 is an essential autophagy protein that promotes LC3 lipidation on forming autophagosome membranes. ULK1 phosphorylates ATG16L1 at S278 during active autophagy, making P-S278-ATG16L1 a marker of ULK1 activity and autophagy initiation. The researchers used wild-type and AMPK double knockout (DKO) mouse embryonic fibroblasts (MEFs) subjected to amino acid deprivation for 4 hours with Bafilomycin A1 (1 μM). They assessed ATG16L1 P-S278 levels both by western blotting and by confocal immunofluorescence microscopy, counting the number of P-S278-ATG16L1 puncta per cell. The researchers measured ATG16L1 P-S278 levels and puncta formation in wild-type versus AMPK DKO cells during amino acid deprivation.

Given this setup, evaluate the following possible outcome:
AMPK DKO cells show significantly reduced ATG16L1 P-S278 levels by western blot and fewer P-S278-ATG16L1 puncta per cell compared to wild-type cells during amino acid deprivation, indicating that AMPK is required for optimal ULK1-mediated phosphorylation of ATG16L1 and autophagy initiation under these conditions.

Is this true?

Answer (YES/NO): NO